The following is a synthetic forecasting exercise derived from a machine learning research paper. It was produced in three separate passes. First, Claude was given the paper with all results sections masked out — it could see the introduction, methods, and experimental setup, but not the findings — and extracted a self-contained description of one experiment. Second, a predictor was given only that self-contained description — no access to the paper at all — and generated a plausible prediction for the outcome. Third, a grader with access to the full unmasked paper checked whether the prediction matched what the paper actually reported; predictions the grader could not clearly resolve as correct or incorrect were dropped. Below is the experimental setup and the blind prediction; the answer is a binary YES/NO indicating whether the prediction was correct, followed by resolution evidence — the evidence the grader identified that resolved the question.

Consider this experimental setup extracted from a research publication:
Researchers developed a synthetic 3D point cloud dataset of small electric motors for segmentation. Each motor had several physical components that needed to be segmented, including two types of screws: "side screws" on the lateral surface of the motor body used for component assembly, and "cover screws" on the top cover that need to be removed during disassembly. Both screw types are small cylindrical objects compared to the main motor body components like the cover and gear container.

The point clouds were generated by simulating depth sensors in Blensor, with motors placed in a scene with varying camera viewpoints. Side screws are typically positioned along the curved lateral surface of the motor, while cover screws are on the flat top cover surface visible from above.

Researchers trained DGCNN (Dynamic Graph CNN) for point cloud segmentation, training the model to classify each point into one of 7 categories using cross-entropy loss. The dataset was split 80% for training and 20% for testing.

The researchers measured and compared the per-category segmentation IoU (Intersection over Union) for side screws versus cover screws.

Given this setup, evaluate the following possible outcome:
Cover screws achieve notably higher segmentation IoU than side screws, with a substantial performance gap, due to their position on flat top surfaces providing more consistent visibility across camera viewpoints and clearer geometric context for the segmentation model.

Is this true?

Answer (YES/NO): NO